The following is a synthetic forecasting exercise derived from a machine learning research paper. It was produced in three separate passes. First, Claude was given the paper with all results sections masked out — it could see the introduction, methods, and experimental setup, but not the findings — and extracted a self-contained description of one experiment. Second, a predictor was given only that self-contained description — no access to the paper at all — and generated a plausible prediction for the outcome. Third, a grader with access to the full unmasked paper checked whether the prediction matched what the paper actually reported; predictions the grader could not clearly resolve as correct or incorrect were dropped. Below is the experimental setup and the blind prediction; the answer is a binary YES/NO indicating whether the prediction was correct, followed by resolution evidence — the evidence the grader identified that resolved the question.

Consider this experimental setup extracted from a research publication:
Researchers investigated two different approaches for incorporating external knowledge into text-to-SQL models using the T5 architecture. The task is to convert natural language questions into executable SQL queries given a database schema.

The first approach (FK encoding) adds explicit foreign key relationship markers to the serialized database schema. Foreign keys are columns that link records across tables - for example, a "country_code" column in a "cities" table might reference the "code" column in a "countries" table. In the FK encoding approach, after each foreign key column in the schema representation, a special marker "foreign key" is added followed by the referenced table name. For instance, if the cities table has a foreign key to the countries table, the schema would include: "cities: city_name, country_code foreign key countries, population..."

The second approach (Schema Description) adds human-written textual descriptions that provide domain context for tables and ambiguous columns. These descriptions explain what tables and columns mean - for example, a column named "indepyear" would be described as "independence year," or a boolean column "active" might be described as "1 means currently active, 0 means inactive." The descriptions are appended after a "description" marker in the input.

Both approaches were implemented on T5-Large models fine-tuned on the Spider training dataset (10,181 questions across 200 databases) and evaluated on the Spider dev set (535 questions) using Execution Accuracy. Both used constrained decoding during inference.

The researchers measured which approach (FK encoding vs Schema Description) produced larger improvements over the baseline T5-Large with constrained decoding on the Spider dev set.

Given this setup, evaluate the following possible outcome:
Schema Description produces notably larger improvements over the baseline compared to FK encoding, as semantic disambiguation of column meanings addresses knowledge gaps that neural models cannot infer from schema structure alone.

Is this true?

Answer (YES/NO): NO